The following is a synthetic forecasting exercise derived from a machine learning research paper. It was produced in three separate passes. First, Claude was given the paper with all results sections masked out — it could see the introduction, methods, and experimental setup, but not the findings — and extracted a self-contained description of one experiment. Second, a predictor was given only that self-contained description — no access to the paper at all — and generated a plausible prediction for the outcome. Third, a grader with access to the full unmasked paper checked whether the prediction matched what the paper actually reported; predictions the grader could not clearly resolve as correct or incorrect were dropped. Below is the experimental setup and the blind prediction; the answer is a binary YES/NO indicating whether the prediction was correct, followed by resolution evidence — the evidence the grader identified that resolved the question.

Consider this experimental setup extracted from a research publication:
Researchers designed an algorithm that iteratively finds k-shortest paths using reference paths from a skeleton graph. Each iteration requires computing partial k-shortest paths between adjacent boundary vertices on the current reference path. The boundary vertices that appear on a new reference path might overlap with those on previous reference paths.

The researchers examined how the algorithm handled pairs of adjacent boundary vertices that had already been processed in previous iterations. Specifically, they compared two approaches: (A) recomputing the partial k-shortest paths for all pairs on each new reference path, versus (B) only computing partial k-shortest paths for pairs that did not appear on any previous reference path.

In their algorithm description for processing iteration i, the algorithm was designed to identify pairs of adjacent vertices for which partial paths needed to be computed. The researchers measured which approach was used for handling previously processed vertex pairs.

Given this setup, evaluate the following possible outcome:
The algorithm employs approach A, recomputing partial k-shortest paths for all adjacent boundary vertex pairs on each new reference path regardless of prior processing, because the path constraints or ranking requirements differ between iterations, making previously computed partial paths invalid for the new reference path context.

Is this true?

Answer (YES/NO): NO